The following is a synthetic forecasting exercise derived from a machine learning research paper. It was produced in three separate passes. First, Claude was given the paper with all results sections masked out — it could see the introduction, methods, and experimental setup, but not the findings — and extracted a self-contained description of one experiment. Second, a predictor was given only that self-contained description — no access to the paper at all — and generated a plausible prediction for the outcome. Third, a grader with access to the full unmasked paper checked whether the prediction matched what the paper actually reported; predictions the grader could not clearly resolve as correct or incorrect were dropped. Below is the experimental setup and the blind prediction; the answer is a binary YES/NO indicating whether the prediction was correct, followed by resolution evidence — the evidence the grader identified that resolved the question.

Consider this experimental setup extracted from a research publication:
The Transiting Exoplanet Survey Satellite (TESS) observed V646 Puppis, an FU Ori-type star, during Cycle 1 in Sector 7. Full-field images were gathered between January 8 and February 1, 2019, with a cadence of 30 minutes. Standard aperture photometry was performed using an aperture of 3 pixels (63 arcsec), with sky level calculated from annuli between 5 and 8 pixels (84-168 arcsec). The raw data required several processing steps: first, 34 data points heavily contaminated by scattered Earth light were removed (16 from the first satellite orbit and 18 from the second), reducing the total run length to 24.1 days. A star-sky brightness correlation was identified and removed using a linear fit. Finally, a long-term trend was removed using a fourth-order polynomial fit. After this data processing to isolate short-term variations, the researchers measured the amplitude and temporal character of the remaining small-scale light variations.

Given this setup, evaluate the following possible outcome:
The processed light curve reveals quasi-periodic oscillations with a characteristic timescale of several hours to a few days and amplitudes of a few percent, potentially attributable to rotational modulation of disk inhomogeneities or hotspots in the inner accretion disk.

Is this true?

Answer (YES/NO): NO